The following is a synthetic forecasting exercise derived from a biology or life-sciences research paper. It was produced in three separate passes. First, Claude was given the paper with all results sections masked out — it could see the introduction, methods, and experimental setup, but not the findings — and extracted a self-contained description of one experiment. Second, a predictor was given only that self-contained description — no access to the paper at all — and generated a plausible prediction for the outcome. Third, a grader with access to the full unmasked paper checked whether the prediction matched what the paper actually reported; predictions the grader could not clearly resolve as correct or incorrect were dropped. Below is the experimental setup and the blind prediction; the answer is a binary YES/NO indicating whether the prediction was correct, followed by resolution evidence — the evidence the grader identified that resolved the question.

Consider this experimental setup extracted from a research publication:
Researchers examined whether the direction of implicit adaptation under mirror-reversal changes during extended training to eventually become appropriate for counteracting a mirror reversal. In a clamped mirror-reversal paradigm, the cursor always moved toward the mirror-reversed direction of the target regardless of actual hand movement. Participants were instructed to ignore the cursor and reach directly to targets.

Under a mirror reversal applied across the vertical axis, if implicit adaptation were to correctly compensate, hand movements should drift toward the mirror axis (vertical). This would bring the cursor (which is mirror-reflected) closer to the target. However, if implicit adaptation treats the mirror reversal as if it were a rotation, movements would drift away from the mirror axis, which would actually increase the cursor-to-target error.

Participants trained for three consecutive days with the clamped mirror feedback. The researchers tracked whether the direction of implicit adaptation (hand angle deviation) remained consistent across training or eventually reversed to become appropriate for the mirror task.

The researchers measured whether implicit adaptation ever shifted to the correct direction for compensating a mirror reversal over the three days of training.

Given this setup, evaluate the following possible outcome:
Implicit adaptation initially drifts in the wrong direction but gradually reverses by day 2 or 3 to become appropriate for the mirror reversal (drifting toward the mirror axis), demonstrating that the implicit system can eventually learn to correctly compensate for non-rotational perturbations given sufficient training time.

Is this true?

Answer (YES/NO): NO